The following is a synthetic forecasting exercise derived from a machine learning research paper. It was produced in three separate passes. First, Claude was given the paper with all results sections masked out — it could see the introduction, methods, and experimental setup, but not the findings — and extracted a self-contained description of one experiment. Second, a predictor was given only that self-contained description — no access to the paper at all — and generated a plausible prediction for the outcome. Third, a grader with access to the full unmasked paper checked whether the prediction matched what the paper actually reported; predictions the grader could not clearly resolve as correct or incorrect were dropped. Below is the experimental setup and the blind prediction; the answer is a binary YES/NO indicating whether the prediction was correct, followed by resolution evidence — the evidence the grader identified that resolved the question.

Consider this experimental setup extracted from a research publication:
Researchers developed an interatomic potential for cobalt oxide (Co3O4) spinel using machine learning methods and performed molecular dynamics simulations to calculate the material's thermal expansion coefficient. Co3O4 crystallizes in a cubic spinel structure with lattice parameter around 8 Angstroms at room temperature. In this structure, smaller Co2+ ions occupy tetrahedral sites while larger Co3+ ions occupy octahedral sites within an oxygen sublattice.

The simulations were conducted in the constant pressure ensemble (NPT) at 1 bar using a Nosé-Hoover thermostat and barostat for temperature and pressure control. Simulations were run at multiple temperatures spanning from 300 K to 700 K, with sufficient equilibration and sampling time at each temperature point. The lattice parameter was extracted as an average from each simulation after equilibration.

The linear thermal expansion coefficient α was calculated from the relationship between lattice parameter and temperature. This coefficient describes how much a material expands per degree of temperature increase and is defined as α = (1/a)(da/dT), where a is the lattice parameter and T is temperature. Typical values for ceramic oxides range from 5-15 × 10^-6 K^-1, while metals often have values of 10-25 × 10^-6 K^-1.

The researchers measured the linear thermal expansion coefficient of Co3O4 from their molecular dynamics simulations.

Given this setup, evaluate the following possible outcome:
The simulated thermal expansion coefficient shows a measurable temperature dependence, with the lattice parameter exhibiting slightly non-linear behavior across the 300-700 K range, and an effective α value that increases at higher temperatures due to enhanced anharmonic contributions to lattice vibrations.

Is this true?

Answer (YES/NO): NO